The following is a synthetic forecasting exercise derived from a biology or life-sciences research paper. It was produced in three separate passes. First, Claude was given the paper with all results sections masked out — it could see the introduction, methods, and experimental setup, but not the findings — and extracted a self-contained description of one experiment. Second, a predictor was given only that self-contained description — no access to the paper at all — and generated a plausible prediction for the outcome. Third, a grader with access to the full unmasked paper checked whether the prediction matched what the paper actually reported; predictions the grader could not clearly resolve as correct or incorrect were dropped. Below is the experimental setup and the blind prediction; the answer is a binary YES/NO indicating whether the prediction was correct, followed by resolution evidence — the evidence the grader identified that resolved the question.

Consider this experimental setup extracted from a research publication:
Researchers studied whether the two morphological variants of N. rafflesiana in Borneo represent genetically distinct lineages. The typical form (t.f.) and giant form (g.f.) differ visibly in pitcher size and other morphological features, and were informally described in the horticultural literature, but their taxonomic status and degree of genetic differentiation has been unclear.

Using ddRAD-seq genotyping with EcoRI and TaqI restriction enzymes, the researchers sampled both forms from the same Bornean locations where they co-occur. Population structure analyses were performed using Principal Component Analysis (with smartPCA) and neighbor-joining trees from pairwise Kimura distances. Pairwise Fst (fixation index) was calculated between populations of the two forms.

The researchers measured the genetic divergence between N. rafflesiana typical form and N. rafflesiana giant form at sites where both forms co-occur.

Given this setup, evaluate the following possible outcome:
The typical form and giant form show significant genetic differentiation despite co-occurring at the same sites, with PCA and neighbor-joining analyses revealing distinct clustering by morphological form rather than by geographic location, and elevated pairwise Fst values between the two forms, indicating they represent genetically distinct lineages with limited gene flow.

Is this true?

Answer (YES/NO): NO